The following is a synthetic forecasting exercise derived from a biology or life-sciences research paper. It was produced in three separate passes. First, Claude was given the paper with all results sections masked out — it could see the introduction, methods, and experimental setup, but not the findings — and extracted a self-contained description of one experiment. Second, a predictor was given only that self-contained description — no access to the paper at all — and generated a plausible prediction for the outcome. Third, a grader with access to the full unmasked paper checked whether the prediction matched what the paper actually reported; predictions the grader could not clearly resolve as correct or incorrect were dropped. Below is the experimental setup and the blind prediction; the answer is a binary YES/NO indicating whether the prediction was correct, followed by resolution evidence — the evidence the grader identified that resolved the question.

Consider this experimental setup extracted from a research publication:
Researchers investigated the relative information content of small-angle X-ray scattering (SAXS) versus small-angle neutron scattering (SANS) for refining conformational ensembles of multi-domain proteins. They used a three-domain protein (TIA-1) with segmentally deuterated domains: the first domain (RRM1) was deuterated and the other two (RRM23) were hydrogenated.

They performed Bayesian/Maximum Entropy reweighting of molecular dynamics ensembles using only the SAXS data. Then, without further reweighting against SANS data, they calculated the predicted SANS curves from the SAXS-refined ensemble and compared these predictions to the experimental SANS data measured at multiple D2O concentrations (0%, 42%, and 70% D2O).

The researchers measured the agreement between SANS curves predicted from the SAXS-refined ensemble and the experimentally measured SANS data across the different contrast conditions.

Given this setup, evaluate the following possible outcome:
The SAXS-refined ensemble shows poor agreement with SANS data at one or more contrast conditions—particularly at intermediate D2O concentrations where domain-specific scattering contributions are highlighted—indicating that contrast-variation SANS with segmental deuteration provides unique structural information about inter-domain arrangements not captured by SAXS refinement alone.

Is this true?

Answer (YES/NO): NO